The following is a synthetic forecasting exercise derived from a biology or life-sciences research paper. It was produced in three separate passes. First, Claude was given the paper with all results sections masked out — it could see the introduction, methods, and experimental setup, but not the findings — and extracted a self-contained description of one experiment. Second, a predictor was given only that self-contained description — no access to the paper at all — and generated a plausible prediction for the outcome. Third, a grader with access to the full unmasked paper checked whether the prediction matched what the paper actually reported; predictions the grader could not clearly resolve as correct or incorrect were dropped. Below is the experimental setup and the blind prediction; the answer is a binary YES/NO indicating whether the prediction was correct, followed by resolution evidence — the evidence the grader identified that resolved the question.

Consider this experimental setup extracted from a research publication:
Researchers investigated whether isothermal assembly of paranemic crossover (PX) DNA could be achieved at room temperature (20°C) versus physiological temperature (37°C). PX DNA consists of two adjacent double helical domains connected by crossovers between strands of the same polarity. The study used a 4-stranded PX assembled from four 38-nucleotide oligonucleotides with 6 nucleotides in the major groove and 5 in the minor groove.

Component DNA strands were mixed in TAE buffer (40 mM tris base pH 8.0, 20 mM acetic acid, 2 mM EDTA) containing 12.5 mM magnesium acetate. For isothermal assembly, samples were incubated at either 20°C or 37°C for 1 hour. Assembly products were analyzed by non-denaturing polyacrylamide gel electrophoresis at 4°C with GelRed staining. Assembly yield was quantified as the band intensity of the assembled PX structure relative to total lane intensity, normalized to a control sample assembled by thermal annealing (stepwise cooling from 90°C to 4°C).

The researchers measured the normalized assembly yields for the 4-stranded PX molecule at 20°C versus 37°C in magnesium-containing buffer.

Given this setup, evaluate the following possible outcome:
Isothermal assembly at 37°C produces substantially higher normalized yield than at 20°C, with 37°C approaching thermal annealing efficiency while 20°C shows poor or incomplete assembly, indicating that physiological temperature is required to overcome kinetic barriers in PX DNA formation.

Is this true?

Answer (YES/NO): NO